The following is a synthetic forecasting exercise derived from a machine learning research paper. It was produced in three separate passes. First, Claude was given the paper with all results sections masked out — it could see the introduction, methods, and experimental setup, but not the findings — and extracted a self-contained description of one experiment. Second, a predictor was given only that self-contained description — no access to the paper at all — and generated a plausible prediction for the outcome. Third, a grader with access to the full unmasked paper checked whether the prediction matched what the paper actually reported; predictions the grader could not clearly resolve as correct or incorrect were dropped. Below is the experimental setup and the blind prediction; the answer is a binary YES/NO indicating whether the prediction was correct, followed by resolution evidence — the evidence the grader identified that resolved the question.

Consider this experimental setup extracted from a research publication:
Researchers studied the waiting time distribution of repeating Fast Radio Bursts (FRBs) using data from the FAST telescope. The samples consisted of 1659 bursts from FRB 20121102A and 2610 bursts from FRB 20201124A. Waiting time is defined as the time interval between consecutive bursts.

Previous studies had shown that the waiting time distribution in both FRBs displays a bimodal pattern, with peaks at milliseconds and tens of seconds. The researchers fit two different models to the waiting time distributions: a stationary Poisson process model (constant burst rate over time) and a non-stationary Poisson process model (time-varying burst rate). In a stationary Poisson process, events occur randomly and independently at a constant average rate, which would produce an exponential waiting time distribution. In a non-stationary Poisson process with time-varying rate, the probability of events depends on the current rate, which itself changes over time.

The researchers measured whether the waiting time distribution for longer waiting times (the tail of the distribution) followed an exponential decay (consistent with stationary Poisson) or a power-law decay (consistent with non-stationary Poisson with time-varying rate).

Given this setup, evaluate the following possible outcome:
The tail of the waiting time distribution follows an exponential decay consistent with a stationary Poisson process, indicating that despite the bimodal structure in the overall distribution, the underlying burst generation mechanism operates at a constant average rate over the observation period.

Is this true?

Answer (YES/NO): NO